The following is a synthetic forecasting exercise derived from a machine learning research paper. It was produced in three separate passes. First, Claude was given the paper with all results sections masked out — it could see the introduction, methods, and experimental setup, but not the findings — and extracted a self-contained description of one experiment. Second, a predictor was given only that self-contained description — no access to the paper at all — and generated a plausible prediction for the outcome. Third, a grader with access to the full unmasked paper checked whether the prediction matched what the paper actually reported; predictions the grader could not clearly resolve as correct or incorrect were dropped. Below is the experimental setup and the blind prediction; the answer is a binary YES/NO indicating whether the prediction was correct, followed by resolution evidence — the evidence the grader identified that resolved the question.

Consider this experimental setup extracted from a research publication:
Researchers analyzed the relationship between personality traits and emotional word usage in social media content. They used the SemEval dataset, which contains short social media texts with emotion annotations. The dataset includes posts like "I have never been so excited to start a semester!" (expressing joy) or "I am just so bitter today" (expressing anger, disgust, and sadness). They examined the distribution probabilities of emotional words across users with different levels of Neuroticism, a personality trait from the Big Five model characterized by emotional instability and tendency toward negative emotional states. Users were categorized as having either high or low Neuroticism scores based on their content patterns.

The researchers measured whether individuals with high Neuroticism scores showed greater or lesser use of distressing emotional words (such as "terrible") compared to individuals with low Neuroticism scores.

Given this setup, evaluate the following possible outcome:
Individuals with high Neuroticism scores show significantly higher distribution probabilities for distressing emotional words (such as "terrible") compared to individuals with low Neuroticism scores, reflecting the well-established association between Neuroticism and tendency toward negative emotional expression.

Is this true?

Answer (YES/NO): YES